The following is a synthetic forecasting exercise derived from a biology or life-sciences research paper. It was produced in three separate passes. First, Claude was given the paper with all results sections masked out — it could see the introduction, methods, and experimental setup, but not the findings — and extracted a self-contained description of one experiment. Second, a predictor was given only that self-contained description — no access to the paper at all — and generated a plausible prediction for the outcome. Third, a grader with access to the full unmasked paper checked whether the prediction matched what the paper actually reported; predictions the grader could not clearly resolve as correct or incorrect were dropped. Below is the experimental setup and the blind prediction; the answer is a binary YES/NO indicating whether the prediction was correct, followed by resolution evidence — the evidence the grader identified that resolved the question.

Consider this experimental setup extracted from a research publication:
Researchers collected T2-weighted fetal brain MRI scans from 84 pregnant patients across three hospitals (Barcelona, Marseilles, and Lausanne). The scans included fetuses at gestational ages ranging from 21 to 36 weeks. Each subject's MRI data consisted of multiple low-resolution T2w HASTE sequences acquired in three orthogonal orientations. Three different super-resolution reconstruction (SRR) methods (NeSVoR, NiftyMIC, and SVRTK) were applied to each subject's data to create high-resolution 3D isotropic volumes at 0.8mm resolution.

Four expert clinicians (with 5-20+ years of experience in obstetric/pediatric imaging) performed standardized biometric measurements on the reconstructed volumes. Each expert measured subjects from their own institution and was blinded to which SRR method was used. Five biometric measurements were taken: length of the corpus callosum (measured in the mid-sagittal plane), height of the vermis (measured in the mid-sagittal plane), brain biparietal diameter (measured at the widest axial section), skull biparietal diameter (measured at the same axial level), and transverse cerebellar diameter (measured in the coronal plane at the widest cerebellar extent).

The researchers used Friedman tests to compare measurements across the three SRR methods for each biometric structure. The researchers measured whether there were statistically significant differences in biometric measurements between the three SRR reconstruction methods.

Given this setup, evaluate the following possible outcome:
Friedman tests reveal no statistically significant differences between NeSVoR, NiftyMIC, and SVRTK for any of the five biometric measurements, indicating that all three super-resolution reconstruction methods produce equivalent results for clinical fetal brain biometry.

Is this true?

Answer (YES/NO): NO